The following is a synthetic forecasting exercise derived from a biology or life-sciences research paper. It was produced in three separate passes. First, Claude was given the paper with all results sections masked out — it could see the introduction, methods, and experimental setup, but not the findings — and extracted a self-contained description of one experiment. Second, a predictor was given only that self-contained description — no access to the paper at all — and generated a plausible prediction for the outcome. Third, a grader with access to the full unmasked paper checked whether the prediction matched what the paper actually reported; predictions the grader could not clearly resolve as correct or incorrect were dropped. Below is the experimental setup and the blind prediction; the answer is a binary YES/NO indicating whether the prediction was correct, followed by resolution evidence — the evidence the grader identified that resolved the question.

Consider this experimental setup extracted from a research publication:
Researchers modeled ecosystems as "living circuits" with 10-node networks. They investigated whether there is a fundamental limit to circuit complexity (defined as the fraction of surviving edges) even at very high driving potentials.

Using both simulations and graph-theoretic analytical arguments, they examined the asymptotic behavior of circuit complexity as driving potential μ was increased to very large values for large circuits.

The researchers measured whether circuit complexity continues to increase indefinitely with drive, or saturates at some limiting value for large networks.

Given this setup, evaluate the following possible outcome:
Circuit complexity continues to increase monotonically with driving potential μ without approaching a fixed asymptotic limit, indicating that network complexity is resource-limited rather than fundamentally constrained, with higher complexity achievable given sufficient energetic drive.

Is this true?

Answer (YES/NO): NO